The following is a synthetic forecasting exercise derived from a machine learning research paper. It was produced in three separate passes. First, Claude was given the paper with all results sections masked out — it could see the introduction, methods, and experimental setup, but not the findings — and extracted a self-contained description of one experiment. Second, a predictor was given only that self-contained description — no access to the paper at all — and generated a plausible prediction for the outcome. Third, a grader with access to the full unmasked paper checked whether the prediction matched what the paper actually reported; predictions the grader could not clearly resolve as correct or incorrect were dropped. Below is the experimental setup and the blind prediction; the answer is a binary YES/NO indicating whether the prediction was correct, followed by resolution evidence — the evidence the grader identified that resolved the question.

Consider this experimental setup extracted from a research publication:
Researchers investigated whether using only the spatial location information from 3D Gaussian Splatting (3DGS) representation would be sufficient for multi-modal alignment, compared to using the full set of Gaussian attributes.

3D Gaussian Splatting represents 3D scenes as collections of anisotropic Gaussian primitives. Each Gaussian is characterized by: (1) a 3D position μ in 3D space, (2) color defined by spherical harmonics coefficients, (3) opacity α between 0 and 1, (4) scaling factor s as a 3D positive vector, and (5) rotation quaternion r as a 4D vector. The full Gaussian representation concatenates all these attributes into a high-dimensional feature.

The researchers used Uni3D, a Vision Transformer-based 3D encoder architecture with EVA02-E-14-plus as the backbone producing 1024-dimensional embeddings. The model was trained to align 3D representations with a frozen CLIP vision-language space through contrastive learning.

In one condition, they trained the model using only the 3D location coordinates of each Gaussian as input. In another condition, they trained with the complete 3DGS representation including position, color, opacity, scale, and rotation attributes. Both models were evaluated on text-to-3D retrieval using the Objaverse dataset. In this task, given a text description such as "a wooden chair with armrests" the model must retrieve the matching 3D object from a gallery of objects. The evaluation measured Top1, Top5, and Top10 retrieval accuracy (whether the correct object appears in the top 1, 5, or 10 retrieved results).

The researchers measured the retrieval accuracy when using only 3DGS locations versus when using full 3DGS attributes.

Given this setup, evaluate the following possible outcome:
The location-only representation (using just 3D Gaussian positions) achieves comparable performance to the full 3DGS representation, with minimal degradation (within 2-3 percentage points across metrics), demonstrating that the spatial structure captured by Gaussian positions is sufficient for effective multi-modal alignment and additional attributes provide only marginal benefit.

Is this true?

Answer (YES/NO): NO